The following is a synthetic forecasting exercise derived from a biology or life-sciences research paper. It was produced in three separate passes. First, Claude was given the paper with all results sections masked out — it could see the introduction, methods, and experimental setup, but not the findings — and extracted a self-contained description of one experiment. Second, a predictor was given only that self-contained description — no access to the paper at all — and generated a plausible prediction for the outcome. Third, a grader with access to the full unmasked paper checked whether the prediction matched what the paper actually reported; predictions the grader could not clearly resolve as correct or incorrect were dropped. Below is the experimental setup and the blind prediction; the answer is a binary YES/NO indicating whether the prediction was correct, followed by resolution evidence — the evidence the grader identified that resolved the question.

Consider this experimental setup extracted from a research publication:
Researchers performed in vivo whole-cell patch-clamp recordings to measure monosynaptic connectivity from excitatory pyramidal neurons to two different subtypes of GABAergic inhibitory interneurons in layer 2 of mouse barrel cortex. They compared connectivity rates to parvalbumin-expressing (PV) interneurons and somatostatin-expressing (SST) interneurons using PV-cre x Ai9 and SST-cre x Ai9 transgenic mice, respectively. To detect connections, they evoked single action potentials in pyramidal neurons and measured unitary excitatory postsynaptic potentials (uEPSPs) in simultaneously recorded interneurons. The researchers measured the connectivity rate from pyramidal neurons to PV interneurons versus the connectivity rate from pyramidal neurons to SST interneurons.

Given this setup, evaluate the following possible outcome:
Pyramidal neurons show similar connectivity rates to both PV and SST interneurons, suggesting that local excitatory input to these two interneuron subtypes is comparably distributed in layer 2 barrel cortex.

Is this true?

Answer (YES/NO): YES